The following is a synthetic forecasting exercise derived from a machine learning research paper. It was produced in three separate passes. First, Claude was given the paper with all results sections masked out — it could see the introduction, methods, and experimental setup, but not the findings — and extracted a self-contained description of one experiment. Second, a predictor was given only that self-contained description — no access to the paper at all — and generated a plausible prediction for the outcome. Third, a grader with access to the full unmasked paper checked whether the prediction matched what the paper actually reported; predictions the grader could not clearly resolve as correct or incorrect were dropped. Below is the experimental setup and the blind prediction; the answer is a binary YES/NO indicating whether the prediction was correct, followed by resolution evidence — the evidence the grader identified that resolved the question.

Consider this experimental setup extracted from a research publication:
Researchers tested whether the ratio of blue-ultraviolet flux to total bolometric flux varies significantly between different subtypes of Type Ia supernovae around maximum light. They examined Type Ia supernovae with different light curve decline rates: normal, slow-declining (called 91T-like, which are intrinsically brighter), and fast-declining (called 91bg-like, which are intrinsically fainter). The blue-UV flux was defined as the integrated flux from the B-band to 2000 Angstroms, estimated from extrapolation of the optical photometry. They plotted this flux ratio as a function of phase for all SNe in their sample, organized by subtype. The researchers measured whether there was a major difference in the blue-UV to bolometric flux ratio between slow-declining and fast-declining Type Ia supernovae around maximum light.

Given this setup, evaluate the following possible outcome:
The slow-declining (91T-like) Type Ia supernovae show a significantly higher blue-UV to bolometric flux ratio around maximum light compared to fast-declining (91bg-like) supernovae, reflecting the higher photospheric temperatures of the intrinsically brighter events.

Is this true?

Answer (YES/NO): NO